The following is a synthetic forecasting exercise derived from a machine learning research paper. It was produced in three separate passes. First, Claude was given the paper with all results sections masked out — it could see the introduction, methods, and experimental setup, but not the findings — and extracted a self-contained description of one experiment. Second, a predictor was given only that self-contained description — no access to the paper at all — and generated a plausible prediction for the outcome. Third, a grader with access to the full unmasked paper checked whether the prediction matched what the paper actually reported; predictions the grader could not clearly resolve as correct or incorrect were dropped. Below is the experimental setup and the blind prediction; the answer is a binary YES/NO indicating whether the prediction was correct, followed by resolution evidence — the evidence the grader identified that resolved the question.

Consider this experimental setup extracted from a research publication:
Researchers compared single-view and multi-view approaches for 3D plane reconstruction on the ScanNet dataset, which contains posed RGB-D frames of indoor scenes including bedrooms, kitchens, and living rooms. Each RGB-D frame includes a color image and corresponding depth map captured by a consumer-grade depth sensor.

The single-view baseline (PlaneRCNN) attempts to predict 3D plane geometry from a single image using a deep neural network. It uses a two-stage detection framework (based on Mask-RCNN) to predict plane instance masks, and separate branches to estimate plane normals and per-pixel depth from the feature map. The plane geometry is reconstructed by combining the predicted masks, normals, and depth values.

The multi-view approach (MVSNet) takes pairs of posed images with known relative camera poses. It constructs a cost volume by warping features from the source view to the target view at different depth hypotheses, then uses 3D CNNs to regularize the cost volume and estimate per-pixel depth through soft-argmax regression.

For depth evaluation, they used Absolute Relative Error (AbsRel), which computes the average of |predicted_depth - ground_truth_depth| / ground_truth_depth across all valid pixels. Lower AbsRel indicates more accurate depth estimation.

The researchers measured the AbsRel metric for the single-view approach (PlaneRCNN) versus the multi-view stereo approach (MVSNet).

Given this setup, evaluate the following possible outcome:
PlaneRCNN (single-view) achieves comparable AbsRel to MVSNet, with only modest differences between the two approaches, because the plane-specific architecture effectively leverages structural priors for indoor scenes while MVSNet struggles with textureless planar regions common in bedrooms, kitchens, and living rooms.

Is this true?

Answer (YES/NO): NO